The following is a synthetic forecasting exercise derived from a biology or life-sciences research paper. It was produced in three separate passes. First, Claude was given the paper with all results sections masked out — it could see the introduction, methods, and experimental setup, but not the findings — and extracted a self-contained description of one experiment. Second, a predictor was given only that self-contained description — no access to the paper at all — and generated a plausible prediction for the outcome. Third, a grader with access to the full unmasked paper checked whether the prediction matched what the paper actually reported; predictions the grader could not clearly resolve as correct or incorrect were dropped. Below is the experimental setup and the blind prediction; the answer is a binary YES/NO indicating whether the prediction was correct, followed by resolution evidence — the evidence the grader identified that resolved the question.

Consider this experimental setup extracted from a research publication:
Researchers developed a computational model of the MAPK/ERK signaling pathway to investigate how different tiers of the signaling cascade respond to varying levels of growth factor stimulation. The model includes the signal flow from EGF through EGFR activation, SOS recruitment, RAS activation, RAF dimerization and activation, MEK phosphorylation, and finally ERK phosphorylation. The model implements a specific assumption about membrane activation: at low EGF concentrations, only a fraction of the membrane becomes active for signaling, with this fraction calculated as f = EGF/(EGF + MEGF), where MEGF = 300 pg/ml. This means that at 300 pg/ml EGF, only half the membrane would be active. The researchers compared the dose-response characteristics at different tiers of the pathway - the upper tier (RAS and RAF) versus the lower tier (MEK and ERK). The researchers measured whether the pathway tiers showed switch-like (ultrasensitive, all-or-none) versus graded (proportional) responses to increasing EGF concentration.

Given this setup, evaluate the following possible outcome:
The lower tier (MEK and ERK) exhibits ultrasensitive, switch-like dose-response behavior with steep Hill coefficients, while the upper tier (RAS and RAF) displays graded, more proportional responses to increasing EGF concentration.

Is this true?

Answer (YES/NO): YES